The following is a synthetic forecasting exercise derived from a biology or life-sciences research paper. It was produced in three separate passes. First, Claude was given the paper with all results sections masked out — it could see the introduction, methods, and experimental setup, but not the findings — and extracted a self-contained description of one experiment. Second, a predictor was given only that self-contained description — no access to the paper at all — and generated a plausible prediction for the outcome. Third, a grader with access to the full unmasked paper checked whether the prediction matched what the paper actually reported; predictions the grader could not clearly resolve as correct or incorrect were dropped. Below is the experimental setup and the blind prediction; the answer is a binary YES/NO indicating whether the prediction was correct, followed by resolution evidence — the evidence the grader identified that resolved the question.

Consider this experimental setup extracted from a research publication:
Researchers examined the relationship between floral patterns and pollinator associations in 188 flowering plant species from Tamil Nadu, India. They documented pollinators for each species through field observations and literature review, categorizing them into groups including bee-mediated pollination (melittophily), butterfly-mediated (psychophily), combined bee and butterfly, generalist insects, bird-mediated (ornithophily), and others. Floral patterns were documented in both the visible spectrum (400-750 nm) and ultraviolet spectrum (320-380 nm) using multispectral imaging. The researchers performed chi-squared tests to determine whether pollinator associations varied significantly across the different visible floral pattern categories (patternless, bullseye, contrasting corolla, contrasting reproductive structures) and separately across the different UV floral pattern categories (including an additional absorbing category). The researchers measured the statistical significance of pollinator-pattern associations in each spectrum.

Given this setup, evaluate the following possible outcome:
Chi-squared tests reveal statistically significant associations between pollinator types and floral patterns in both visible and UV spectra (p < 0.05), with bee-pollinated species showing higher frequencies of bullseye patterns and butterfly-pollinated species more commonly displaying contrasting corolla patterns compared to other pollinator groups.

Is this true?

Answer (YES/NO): NO